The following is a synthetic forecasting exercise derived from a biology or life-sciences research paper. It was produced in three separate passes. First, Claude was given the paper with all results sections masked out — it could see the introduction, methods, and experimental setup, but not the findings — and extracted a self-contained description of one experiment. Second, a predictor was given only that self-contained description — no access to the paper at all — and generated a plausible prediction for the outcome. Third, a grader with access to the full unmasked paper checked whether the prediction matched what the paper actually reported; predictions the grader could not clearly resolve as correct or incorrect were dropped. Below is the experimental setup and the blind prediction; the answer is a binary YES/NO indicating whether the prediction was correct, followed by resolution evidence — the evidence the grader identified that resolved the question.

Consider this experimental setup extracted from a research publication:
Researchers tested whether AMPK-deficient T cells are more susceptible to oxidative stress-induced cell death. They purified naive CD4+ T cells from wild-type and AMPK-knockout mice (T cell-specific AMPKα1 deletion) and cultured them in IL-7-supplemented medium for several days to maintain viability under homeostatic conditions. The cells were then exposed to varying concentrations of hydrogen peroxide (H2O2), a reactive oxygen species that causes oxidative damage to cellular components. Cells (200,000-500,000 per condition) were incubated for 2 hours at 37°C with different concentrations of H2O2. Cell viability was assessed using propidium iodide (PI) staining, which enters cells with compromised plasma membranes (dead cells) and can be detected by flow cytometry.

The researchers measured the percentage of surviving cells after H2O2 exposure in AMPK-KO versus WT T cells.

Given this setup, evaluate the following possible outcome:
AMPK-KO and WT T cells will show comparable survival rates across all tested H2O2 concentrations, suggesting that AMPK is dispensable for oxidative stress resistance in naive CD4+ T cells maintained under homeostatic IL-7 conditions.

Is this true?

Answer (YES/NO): NO